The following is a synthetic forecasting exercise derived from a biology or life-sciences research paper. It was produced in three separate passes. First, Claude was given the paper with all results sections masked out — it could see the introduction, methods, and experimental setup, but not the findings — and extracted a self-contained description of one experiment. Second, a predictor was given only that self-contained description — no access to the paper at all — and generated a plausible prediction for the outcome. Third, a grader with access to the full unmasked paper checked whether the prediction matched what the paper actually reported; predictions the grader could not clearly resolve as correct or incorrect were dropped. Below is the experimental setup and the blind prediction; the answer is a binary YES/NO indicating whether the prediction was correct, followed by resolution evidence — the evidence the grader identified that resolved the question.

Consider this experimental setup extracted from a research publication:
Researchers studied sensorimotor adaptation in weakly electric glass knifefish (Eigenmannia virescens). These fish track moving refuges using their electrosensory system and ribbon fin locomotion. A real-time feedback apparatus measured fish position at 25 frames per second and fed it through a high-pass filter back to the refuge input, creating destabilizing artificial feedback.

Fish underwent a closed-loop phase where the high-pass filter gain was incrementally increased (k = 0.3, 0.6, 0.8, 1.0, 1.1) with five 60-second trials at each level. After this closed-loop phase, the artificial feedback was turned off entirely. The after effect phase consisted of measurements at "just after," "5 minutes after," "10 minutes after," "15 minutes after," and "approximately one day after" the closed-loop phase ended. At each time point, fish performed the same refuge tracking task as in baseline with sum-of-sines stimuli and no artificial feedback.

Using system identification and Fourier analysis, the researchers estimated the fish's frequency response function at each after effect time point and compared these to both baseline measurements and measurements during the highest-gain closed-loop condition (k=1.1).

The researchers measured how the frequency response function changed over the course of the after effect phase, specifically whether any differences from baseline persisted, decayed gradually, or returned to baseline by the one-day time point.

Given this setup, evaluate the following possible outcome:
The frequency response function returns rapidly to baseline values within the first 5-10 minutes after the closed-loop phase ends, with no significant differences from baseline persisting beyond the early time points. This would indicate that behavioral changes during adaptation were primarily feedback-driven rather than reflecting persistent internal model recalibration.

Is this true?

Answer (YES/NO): NO